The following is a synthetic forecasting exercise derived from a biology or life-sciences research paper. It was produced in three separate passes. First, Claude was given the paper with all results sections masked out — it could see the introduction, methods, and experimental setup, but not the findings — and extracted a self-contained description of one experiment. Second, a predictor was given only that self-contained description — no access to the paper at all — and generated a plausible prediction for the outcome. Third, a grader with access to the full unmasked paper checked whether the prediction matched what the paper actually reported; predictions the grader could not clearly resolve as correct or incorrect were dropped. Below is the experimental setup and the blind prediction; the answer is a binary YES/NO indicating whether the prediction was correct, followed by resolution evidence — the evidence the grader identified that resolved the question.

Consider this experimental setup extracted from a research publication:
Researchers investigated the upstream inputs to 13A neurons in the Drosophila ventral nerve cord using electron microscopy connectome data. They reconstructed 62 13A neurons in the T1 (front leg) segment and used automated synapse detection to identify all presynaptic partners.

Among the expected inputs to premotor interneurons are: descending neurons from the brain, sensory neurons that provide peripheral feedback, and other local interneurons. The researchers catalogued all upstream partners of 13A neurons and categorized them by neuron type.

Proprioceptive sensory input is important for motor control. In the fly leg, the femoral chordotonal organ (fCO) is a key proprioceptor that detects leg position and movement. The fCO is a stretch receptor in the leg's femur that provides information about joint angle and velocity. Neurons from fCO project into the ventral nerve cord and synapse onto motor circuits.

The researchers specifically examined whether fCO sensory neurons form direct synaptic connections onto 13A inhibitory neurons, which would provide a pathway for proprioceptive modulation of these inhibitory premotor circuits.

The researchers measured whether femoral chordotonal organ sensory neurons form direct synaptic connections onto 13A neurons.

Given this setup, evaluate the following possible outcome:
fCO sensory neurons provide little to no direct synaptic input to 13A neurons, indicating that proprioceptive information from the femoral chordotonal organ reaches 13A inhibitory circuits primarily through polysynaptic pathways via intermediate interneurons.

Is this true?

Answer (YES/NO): NO